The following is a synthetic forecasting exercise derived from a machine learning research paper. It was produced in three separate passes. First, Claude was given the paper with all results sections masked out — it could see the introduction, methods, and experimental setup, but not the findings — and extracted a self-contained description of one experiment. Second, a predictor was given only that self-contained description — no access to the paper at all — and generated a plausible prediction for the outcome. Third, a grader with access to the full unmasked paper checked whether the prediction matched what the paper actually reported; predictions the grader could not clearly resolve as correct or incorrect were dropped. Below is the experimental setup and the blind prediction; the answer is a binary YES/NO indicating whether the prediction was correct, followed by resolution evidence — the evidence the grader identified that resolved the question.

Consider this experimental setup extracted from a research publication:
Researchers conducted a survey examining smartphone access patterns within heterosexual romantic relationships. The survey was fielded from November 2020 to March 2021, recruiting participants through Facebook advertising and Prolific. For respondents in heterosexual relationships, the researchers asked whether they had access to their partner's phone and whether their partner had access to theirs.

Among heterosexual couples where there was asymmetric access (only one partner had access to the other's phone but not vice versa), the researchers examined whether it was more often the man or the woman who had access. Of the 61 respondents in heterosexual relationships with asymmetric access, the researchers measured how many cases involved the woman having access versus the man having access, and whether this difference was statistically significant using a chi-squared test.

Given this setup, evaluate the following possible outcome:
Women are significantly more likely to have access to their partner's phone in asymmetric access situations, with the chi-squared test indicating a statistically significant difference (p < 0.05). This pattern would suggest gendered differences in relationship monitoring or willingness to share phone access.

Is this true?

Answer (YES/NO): NO